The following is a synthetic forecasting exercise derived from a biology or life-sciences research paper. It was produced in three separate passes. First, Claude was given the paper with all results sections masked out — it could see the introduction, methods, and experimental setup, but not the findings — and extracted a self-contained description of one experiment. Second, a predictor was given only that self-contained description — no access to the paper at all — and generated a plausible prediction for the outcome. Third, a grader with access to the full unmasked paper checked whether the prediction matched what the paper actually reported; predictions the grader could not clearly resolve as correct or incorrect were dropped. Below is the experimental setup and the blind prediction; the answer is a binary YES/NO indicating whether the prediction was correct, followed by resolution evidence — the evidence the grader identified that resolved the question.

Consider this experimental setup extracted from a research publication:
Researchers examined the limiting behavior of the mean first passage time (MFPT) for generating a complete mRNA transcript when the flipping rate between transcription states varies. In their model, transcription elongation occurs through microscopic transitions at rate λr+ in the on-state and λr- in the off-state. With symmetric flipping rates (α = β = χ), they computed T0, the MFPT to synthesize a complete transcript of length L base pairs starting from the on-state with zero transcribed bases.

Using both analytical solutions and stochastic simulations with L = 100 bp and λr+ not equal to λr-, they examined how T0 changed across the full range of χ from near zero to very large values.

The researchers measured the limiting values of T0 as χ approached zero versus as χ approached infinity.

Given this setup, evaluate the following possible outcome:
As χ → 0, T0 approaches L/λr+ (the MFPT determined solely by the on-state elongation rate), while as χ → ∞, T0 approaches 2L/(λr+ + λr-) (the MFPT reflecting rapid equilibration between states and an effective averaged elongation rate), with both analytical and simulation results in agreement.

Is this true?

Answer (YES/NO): YES